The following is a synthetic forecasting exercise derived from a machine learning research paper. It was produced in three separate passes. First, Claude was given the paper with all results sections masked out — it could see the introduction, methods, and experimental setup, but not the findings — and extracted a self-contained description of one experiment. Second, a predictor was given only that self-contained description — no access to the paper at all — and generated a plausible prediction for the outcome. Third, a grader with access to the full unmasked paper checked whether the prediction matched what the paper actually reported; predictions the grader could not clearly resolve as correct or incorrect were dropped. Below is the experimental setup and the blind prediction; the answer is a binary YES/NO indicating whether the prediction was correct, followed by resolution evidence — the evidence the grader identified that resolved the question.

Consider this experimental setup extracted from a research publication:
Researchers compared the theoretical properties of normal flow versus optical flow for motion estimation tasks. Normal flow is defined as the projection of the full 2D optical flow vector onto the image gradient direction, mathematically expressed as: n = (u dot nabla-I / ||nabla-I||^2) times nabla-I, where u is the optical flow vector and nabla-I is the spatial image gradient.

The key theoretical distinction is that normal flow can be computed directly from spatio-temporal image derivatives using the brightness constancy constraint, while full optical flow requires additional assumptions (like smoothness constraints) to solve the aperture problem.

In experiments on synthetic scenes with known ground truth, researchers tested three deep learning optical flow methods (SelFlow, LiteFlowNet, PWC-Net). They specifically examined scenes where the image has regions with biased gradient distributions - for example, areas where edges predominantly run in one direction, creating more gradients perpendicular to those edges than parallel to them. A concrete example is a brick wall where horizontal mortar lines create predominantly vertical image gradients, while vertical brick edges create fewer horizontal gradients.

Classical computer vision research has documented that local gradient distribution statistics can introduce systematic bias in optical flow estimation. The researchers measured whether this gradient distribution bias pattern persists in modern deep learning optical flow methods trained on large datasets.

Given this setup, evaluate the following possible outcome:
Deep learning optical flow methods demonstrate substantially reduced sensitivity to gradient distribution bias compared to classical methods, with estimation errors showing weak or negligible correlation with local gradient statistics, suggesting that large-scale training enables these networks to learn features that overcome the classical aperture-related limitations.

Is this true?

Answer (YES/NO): NO